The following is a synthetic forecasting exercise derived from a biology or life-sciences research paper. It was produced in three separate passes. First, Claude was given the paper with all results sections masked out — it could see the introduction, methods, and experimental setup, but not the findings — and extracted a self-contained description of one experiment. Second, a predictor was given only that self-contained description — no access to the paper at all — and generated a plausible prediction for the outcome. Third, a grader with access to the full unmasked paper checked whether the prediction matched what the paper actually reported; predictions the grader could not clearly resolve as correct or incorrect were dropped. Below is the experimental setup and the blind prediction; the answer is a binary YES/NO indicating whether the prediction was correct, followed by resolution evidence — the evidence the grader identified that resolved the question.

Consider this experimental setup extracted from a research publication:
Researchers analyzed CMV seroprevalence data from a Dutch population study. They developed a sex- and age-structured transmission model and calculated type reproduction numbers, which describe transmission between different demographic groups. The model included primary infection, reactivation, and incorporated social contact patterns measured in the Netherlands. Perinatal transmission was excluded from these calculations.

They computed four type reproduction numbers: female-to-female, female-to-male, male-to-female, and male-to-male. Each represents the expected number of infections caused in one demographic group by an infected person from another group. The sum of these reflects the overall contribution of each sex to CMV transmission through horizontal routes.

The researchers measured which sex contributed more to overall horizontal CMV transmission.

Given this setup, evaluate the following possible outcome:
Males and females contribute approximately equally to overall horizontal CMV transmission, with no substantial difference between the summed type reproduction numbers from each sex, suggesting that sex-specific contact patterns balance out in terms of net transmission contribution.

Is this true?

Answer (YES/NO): NO